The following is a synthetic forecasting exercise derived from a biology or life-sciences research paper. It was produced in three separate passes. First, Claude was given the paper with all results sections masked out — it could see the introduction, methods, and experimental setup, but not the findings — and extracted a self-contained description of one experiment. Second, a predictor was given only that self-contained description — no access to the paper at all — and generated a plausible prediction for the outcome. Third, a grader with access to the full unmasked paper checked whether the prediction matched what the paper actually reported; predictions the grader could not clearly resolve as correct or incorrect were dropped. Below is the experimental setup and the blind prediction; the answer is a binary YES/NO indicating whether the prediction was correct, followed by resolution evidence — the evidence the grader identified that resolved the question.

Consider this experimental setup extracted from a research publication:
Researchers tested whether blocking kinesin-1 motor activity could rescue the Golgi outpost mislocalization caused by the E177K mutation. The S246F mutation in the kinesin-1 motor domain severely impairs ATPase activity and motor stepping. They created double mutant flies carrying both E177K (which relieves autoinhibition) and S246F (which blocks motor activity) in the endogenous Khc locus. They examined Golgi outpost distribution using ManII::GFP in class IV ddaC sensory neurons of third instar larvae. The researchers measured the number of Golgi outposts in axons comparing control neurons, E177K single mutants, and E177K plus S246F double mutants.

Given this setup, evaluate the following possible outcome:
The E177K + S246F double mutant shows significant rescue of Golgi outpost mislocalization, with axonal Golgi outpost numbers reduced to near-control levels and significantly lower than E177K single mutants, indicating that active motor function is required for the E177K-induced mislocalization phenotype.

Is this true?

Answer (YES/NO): YES